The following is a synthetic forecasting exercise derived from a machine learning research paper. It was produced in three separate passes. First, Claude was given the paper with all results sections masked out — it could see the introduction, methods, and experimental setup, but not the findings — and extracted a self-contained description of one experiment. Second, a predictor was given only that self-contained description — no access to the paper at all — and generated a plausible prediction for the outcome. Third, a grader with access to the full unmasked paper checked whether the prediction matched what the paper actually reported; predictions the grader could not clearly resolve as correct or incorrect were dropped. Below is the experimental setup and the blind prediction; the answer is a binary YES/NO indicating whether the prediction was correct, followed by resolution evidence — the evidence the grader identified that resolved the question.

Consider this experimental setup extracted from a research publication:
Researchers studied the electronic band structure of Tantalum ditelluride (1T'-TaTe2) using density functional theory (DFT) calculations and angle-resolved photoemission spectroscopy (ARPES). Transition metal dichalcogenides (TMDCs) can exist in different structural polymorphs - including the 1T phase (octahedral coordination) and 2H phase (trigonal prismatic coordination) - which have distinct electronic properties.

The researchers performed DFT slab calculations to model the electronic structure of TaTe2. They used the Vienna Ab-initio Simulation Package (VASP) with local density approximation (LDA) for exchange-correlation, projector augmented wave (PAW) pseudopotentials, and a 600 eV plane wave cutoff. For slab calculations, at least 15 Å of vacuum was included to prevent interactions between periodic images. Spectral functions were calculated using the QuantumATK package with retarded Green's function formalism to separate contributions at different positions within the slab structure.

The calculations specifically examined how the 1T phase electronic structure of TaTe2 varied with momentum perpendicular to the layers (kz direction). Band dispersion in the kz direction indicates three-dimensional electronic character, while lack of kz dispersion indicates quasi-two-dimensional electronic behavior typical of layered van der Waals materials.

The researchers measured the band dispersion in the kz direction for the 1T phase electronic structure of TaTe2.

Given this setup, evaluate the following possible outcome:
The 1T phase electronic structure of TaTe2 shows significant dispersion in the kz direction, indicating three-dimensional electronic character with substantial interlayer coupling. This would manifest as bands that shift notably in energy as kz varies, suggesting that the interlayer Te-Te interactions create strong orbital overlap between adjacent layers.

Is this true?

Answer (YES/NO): YES